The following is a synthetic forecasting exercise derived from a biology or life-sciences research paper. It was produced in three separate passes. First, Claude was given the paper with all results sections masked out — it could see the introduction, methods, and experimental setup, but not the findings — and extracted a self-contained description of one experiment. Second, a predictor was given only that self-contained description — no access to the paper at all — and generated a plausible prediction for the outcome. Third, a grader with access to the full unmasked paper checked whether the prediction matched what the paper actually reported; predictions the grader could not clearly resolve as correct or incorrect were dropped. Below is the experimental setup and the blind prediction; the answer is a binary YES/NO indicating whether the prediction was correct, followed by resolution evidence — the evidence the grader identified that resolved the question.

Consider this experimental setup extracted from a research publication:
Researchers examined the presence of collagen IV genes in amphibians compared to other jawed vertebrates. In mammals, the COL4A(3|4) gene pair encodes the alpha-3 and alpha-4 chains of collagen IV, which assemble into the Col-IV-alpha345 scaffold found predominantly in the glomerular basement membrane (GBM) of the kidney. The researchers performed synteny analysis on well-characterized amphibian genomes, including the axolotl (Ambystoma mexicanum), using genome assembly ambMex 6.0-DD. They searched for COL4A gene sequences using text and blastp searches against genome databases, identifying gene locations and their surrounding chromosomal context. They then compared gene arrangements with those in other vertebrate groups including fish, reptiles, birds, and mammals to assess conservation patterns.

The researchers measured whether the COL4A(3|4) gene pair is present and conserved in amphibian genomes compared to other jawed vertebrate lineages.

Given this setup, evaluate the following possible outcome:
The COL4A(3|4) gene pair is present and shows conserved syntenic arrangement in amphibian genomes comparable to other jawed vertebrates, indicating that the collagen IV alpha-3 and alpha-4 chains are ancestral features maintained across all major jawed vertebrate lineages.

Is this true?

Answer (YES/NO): NO